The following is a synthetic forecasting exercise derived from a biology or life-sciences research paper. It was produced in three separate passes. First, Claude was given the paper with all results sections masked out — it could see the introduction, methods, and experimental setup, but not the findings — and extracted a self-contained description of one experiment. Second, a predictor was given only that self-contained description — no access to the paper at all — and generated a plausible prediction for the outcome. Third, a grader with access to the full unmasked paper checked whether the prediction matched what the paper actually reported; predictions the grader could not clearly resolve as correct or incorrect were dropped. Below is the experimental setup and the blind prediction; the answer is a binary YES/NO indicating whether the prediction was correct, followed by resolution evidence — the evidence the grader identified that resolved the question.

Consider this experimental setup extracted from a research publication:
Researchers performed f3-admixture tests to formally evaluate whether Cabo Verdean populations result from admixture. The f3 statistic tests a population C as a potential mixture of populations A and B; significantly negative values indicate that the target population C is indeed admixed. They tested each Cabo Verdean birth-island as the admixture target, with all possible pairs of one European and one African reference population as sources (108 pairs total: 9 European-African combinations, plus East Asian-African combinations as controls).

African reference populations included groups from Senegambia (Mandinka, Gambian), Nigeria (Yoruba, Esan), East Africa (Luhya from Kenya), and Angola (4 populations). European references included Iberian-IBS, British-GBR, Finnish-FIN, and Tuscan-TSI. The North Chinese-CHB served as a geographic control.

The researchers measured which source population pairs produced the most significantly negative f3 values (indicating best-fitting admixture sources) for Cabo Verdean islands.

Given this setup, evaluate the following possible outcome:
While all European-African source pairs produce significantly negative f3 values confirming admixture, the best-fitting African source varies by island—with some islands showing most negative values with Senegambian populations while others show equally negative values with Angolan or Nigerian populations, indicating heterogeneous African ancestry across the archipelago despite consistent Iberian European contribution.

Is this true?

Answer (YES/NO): NO